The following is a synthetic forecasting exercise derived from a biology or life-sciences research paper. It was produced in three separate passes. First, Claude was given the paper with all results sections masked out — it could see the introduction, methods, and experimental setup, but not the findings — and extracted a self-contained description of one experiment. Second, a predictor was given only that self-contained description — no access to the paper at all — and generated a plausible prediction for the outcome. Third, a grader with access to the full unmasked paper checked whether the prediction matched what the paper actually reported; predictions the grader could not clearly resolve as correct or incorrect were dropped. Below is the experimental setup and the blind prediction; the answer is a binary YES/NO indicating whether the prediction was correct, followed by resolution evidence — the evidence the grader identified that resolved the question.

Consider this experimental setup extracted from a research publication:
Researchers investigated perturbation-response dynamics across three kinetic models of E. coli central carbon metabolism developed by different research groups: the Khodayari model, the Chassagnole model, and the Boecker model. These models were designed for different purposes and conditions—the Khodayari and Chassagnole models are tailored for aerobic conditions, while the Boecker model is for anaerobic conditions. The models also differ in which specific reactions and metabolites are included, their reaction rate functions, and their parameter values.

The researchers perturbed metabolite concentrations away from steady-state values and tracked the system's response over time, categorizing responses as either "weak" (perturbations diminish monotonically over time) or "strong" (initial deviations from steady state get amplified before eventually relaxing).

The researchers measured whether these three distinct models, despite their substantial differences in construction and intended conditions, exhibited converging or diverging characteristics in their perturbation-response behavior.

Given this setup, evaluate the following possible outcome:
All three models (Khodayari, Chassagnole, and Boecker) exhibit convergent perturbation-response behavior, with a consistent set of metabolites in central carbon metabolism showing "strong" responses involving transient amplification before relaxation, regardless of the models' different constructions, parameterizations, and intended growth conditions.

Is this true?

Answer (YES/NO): YES